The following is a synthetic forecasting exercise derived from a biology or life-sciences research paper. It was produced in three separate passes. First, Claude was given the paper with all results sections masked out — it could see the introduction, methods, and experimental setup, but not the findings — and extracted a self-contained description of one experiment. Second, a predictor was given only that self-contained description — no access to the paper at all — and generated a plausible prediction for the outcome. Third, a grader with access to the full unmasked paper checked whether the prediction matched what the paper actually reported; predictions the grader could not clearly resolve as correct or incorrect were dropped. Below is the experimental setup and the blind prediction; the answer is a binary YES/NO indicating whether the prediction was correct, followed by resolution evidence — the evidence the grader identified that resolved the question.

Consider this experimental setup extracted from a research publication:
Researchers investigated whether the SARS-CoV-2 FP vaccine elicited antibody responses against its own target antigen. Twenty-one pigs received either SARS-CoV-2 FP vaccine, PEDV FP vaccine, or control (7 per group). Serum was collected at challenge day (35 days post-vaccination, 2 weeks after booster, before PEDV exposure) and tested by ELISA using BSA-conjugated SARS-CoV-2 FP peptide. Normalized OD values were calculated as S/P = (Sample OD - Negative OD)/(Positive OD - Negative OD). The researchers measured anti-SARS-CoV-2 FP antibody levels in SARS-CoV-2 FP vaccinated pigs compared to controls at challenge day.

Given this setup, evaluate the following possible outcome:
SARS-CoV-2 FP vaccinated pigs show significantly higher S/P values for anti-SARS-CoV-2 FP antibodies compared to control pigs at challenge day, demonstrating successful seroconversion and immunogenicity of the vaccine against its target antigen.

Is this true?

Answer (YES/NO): NO